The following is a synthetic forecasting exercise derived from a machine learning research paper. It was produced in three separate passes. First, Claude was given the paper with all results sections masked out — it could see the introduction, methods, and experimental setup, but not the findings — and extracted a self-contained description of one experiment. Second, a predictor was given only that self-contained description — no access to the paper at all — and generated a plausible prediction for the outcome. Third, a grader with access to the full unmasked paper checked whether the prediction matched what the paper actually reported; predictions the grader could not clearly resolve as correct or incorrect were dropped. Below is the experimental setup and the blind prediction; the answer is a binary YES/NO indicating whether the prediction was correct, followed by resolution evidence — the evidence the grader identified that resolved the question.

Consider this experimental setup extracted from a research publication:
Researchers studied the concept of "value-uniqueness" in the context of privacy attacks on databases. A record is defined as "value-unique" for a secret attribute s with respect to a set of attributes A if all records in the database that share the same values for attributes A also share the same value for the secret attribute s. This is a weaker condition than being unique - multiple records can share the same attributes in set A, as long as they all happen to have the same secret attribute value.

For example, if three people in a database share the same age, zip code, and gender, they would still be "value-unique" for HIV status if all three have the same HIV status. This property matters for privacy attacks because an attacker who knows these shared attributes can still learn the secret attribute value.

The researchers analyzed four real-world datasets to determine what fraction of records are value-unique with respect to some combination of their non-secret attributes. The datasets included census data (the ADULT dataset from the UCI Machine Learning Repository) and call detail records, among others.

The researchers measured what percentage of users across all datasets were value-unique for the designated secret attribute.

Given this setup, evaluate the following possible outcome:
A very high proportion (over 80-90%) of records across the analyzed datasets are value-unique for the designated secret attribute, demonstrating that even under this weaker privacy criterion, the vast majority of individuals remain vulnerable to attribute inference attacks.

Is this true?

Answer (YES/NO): YES